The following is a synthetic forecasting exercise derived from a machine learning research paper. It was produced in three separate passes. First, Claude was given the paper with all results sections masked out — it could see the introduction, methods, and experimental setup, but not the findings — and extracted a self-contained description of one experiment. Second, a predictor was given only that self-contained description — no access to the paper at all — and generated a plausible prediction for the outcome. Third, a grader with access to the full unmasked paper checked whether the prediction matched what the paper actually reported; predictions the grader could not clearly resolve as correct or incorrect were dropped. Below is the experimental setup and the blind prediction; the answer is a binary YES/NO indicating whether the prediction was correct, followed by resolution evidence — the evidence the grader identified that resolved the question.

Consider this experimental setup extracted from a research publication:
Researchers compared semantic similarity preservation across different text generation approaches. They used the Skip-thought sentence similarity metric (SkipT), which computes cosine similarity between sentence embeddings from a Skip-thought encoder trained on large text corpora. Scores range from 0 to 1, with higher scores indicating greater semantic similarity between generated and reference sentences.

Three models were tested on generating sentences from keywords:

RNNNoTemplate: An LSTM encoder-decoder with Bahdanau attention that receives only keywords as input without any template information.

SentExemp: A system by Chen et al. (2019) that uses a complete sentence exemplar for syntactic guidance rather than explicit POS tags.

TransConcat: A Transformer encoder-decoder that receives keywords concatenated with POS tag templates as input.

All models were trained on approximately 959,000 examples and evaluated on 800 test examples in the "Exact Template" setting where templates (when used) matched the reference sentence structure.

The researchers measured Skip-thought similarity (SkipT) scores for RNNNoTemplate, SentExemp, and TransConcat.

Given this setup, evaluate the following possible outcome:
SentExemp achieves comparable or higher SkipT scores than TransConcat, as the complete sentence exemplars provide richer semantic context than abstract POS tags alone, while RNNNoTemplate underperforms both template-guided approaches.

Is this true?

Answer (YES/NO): NO